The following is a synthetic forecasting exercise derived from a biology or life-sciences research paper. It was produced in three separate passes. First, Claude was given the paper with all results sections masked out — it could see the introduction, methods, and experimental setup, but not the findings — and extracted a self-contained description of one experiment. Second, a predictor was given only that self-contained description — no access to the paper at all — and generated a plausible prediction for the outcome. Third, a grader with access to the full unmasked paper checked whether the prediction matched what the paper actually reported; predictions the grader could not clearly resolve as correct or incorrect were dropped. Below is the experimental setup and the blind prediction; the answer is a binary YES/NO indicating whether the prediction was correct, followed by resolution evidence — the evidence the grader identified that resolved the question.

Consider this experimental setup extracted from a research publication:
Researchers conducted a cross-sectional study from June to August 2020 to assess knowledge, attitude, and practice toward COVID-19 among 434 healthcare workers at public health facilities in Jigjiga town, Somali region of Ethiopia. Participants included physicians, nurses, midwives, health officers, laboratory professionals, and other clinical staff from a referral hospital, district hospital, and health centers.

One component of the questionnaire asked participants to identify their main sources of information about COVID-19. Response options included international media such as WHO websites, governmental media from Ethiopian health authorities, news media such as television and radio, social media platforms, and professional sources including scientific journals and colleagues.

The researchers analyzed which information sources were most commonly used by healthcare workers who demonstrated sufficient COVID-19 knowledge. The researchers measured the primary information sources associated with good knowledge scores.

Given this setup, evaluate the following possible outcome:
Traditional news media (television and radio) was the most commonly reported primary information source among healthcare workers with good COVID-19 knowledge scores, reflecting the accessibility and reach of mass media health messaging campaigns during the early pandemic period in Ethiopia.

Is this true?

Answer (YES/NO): YES